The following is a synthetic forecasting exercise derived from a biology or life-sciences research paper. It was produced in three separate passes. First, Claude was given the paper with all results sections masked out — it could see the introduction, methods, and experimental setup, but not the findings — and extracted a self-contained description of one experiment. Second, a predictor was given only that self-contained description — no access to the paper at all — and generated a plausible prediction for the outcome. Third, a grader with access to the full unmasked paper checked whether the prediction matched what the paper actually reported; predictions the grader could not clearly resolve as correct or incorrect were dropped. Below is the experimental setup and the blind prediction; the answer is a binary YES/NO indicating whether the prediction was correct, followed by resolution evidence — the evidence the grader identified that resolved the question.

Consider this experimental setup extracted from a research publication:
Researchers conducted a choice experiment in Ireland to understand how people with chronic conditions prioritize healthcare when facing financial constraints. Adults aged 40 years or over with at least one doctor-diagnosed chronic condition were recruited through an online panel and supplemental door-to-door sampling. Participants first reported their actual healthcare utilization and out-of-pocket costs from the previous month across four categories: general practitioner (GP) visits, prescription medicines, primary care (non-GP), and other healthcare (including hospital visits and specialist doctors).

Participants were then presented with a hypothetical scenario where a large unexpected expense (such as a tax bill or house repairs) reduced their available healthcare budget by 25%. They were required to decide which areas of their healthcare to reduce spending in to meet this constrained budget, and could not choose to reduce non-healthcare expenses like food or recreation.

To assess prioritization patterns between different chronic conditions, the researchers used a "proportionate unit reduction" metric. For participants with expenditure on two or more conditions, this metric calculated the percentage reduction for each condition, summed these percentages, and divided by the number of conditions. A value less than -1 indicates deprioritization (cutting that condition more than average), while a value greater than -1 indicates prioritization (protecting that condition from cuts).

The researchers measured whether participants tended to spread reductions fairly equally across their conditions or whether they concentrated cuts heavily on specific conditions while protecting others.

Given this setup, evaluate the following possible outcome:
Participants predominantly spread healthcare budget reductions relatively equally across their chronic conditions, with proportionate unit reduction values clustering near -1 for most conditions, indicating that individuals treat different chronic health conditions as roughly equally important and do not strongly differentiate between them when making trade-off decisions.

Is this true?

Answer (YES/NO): NO